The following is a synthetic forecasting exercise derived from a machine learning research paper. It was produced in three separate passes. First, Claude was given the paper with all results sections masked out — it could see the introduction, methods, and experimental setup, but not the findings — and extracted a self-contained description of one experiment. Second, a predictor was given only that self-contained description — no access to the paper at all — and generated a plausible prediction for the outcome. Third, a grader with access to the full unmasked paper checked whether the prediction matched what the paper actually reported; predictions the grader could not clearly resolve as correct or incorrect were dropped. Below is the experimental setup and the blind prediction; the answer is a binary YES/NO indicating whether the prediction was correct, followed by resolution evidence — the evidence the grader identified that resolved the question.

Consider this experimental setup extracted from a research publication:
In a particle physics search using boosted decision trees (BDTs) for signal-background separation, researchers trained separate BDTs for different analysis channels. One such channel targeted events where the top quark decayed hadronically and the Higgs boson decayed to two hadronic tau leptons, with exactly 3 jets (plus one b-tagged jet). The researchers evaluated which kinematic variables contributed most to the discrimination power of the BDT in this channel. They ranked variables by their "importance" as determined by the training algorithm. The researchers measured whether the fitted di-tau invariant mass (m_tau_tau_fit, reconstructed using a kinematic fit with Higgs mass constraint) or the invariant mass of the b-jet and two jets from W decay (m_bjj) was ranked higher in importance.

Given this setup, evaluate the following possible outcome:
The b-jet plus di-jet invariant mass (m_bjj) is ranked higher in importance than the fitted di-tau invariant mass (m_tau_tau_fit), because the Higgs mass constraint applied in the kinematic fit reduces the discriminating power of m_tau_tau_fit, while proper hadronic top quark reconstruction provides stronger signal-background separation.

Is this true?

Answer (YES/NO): NO